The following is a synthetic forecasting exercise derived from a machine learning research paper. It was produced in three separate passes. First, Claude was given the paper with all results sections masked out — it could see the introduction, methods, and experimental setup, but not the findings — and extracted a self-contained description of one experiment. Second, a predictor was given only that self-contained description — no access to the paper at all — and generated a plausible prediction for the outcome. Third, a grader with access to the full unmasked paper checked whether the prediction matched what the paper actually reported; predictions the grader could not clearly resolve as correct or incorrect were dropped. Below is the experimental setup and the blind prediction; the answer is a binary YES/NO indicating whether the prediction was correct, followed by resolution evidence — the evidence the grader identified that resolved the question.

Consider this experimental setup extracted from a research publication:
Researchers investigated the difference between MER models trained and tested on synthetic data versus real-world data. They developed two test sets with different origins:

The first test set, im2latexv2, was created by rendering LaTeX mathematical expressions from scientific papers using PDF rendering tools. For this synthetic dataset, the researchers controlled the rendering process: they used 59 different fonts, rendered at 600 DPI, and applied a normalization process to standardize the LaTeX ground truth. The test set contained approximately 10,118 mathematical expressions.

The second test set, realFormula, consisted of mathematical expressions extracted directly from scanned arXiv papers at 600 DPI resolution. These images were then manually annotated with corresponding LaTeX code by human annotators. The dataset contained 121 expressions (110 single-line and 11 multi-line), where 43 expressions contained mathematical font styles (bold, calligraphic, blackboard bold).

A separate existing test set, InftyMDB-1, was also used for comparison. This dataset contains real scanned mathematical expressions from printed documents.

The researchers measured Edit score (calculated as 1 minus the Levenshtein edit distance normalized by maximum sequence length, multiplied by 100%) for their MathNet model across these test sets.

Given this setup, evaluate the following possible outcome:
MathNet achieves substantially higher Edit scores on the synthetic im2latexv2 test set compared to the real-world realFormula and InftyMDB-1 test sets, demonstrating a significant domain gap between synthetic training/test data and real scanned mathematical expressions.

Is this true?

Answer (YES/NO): YES